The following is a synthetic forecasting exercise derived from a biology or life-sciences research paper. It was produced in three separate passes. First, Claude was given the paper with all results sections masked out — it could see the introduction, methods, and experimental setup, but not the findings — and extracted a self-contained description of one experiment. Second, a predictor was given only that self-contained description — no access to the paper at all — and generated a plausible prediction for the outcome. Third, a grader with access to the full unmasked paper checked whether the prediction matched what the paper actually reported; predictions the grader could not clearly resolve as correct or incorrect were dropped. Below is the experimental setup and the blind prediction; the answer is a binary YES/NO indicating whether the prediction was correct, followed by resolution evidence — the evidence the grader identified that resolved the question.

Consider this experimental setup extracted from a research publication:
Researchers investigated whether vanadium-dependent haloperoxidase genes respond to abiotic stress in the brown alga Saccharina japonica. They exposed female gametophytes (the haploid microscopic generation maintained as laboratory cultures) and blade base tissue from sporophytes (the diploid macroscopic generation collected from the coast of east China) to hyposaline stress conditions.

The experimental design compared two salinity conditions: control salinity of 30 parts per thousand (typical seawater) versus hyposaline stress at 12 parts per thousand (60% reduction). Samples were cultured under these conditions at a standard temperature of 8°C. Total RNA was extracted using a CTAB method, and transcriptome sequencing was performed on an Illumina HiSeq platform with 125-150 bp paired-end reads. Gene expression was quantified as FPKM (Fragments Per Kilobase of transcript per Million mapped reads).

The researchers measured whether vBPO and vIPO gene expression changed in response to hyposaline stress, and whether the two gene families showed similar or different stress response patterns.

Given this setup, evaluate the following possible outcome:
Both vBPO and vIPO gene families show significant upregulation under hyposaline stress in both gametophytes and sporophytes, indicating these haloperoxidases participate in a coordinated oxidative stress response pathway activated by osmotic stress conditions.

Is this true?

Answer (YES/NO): NO